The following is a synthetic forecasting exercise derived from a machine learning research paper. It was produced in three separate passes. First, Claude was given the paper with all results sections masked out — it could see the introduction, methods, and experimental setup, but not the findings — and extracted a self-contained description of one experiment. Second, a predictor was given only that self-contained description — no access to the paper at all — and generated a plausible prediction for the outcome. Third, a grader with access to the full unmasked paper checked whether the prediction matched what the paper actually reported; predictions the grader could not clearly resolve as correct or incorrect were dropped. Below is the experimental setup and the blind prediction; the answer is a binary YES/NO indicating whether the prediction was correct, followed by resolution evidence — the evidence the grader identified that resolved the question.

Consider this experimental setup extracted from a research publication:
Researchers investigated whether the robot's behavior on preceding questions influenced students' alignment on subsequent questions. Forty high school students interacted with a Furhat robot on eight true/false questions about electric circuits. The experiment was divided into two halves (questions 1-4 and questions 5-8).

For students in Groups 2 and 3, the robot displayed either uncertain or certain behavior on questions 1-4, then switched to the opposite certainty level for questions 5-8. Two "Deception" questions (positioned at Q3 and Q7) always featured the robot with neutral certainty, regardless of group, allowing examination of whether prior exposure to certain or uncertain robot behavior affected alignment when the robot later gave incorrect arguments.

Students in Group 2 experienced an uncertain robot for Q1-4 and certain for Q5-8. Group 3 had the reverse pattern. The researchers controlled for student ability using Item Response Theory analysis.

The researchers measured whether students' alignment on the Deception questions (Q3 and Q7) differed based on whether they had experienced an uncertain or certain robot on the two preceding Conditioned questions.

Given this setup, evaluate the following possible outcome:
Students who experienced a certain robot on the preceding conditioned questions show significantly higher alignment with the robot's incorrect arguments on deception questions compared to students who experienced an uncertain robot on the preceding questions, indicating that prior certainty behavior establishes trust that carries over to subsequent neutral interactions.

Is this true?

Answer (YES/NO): NO